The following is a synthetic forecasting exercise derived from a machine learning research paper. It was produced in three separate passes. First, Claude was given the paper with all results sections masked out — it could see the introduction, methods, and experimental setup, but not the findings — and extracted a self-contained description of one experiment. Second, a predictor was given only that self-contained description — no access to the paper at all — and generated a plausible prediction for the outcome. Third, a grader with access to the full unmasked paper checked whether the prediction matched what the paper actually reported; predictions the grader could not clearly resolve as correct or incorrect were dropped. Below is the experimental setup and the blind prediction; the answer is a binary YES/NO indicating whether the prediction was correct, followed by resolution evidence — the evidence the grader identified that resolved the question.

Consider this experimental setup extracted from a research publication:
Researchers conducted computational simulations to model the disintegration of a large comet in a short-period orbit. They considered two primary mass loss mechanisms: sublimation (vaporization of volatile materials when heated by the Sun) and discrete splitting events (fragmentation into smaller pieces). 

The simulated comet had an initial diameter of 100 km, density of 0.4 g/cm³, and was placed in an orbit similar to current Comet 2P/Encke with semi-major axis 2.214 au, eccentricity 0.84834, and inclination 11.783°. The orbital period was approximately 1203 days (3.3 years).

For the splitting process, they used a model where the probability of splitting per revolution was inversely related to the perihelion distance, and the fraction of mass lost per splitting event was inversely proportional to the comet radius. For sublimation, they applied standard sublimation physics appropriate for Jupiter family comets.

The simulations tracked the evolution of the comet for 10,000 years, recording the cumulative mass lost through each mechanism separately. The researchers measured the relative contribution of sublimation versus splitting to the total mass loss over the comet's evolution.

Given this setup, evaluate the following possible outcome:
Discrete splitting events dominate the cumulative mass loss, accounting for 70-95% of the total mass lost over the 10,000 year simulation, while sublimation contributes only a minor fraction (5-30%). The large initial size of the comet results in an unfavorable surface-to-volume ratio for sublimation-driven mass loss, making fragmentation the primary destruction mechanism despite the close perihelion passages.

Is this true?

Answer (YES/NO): NO